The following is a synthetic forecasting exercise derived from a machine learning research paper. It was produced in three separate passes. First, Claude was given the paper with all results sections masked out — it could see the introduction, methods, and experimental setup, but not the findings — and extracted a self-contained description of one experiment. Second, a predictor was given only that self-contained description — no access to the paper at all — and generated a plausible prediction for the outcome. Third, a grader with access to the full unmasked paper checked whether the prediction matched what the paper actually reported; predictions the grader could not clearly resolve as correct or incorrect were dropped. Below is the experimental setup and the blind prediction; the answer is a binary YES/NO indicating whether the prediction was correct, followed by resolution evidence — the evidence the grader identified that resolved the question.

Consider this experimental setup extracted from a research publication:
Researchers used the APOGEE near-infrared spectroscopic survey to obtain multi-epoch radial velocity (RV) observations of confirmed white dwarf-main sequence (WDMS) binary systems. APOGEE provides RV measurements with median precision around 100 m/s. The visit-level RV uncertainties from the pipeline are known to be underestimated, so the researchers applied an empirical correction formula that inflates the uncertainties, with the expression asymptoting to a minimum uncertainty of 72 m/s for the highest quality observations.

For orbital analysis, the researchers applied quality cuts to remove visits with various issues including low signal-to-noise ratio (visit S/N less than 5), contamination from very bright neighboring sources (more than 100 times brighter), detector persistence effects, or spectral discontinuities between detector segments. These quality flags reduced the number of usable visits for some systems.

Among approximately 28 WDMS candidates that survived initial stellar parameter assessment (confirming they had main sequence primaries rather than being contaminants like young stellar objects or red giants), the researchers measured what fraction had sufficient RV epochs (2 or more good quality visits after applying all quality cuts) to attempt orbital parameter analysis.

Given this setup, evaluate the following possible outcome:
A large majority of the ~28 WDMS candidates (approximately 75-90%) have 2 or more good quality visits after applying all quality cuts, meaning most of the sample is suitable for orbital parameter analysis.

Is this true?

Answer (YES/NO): YES